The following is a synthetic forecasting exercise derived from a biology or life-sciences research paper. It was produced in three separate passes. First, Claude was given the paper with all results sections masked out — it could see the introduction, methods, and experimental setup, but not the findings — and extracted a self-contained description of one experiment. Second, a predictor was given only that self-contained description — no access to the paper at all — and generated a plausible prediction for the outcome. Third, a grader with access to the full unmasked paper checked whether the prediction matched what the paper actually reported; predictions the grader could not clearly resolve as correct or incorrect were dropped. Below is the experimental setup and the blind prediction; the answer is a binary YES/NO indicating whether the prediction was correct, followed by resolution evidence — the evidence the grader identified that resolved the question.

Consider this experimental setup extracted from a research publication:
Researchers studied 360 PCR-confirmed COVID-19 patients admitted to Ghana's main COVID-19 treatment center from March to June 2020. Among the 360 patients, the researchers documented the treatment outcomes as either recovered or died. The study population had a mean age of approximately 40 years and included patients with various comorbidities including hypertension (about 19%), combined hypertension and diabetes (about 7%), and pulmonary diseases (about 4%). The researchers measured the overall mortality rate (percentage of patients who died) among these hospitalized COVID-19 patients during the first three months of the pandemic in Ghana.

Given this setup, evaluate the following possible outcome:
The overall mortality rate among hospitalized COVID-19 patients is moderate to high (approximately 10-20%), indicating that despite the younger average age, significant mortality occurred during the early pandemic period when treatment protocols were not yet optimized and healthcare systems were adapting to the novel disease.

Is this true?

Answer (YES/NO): NO